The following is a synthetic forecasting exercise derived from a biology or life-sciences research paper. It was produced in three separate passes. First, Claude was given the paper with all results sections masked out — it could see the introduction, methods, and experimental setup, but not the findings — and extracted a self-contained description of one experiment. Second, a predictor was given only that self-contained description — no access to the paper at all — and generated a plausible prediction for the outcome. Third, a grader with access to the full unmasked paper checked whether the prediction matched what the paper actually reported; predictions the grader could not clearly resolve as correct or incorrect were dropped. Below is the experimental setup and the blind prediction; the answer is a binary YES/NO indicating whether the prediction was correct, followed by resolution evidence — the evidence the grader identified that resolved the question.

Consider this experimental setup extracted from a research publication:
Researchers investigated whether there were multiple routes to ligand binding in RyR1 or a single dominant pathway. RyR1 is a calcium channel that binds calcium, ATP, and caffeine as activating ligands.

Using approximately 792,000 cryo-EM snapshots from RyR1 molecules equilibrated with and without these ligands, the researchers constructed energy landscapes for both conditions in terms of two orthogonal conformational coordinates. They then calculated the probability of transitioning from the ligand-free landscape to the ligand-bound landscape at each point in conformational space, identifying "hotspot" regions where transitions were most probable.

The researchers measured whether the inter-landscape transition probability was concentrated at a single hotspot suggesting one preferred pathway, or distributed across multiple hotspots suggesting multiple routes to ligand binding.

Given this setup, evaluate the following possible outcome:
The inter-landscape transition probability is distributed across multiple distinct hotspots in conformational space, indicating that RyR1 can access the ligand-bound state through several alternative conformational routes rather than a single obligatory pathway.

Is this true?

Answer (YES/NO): YES